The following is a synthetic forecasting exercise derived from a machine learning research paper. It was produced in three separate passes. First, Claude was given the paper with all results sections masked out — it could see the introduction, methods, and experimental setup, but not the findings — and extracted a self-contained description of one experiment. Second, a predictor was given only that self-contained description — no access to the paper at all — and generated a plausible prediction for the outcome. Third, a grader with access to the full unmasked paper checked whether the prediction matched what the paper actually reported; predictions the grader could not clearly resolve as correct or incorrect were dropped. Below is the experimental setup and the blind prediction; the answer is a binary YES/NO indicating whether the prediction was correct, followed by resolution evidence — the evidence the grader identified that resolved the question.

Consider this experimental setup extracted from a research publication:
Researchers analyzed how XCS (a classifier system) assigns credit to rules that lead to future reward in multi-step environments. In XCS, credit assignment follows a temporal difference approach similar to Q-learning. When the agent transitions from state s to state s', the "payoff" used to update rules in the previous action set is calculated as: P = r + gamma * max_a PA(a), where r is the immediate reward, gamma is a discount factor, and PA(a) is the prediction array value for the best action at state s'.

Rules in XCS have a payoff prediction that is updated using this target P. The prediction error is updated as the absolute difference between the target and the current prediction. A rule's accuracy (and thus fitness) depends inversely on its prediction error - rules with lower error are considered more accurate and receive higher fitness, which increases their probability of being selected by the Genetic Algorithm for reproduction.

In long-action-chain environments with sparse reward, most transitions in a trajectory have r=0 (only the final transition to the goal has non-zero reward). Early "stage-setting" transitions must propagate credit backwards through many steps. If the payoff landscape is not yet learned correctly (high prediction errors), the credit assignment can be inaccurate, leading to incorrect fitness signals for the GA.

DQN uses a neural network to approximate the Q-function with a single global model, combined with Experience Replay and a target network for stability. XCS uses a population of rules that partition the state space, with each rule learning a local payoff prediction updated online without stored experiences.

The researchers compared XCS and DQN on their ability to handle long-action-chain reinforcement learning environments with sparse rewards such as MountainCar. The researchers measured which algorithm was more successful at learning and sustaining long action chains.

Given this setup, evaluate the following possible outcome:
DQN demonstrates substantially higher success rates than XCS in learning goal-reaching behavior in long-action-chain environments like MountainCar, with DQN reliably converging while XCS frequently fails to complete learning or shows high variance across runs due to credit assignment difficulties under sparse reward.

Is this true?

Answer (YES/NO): YES